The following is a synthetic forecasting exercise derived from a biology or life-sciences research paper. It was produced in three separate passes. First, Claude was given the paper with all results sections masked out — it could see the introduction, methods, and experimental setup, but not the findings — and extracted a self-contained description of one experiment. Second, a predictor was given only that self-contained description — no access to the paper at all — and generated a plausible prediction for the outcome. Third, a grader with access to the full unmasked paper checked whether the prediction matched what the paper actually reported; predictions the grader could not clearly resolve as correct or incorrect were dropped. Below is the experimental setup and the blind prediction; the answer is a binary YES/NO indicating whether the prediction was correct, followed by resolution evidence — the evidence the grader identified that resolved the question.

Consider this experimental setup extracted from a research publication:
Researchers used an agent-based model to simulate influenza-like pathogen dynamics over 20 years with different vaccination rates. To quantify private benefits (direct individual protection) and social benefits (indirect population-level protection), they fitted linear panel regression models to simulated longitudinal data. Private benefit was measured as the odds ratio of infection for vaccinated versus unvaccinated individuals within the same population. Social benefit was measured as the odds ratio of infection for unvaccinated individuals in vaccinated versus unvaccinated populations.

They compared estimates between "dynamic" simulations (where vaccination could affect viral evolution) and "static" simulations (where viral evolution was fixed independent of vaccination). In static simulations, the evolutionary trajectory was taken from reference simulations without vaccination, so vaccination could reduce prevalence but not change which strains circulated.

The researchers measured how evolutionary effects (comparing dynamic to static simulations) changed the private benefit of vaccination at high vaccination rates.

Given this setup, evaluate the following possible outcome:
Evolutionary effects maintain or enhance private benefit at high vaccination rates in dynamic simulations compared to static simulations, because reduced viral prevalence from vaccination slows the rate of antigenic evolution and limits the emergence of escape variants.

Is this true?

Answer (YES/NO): NO